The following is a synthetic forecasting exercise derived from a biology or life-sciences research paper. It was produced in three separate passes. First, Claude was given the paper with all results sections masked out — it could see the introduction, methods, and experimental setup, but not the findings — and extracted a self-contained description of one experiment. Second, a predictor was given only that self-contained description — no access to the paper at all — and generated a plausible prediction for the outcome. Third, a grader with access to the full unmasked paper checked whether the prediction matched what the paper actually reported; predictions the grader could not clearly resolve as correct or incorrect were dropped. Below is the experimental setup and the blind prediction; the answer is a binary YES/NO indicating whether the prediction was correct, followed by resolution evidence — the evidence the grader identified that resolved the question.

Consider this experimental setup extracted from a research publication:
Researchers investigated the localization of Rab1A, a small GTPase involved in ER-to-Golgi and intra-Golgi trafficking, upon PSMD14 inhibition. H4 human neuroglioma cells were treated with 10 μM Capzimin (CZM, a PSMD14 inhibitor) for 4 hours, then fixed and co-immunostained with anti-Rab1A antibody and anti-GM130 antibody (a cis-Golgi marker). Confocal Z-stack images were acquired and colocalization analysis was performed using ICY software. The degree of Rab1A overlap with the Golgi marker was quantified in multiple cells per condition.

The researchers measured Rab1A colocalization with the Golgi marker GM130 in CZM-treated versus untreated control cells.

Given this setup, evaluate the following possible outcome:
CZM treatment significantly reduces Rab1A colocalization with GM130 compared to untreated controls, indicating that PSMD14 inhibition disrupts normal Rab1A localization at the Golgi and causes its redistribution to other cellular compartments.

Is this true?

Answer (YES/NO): NO